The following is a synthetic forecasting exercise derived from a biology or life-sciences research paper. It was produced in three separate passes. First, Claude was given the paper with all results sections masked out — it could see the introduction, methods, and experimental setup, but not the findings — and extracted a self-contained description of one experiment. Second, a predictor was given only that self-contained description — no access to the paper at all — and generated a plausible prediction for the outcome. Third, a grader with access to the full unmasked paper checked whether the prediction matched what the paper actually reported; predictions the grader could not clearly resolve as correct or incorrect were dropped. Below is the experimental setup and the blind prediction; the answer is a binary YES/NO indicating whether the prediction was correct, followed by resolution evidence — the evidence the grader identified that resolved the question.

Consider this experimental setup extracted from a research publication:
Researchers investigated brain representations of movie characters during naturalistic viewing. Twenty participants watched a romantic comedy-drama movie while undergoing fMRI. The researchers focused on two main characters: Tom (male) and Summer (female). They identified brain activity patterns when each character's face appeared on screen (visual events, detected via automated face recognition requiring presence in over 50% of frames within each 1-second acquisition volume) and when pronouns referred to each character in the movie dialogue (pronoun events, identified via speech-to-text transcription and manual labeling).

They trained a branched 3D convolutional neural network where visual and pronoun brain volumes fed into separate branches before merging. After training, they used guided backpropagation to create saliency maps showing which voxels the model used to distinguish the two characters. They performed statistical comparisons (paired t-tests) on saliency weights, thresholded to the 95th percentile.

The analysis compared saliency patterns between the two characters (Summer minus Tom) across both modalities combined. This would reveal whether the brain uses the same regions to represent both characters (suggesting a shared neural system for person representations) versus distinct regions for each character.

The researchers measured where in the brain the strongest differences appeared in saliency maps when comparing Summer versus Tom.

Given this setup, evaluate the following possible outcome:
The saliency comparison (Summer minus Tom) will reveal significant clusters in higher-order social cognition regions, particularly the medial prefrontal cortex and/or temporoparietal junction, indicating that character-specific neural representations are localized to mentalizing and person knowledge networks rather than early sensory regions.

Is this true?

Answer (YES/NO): NO